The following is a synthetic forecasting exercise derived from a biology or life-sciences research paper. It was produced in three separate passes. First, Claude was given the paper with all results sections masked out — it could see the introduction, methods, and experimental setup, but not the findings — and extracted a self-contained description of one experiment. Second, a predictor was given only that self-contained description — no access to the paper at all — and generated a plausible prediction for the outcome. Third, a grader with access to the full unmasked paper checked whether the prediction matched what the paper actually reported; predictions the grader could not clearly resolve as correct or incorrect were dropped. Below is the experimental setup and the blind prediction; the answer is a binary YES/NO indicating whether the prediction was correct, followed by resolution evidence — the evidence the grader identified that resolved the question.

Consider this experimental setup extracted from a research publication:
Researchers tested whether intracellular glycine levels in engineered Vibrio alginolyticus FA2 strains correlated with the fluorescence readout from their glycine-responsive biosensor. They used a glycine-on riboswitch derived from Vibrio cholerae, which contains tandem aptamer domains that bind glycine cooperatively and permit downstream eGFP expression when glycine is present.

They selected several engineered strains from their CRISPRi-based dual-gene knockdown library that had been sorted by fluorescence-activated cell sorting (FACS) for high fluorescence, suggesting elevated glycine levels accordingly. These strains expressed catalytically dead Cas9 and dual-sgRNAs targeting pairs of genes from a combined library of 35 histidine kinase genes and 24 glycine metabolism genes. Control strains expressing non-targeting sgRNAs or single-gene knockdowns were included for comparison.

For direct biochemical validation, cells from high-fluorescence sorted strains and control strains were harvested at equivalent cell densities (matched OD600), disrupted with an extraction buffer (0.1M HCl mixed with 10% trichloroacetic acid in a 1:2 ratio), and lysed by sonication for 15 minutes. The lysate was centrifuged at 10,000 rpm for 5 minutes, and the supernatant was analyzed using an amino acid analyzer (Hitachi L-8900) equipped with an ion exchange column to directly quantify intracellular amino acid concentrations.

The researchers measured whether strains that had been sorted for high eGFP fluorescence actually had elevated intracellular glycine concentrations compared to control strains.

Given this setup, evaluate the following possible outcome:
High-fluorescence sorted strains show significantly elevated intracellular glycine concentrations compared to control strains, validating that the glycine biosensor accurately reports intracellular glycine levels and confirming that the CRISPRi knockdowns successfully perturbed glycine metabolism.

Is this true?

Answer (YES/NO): NO